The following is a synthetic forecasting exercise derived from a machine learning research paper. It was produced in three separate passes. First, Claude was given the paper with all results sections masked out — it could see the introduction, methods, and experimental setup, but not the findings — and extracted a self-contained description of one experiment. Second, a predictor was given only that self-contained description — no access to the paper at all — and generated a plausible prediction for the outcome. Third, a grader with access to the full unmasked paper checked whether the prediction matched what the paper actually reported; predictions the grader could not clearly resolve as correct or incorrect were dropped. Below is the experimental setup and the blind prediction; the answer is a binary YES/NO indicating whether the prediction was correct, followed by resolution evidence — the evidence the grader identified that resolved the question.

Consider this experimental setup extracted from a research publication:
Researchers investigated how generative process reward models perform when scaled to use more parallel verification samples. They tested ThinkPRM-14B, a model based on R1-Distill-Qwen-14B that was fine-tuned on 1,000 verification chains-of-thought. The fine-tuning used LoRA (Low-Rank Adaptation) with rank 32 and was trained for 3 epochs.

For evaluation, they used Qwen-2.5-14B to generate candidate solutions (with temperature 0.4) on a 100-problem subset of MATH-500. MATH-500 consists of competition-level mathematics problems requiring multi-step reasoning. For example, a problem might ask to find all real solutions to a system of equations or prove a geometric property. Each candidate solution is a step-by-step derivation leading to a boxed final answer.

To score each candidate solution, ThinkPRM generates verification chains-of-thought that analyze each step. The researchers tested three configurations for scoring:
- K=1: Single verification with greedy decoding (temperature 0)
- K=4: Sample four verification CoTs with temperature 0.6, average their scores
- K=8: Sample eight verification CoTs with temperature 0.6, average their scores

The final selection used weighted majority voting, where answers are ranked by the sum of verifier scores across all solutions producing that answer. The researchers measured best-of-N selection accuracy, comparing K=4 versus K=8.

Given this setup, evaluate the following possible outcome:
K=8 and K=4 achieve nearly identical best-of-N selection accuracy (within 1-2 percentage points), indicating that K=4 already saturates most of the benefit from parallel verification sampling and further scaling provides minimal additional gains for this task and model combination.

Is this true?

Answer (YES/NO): YES